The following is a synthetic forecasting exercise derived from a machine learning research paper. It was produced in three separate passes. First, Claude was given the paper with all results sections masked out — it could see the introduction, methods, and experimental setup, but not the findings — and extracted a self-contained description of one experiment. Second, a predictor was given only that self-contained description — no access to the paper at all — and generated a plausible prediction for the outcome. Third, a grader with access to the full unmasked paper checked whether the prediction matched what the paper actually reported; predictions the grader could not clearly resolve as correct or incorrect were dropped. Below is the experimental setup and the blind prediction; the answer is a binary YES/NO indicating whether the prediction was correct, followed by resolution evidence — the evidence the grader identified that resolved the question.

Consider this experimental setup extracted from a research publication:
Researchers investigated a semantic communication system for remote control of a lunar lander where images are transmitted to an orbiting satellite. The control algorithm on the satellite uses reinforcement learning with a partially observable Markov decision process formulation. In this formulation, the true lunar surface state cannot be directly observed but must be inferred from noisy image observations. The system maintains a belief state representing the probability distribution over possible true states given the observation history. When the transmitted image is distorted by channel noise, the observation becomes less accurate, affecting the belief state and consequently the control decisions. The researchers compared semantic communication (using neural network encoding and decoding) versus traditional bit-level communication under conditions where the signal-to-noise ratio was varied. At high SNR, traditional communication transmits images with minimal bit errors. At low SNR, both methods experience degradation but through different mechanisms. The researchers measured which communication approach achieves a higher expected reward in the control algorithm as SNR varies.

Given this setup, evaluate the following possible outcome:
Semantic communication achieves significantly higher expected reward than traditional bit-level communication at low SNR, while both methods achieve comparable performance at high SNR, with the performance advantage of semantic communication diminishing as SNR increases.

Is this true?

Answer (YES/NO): NO